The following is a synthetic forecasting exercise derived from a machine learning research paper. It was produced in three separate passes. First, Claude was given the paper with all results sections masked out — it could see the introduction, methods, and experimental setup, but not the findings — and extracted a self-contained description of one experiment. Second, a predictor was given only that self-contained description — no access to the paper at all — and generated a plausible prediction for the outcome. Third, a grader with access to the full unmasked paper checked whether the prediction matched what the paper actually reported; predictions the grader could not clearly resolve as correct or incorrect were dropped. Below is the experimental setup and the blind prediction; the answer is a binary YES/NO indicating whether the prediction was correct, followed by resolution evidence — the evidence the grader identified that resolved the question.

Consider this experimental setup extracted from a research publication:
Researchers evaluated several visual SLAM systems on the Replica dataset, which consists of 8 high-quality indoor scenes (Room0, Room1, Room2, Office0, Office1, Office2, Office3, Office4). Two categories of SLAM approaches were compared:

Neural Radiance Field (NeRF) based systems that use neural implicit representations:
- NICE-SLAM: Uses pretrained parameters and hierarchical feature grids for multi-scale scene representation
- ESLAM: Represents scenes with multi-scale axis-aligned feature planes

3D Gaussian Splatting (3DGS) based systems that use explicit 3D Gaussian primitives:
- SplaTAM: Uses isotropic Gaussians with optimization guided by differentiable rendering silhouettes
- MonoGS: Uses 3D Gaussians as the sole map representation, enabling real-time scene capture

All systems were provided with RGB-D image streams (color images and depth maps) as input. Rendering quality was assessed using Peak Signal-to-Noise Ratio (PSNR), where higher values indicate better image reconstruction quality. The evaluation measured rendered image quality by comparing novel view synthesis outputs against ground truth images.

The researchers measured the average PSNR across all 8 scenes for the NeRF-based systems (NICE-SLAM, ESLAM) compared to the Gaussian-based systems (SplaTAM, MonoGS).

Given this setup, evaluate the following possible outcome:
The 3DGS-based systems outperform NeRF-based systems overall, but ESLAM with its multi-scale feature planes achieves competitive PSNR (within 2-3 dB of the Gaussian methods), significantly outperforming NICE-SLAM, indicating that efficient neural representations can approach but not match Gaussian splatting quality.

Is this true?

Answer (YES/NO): NO